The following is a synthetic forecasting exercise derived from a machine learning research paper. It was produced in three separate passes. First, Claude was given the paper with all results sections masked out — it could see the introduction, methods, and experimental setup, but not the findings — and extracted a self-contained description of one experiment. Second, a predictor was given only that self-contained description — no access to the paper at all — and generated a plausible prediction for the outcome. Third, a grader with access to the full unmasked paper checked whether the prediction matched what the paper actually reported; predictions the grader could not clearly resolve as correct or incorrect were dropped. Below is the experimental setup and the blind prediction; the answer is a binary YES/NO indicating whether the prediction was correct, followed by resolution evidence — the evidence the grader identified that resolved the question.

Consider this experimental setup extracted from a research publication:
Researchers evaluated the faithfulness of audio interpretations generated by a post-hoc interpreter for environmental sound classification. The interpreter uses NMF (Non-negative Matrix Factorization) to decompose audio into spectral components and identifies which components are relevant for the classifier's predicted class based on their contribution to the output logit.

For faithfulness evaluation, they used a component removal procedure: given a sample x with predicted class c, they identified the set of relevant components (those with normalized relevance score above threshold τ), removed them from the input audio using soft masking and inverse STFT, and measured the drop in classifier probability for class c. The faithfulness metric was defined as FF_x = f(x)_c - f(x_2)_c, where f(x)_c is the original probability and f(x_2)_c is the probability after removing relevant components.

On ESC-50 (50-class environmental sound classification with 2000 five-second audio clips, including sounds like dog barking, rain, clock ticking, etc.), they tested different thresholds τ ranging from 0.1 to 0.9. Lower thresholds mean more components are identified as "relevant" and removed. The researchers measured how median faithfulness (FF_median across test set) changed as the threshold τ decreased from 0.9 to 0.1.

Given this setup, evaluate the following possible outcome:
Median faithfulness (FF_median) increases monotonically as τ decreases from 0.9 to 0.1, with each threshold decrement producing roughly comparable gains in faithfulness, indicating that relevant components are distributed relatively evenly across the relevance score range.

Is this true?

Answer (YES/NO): NO